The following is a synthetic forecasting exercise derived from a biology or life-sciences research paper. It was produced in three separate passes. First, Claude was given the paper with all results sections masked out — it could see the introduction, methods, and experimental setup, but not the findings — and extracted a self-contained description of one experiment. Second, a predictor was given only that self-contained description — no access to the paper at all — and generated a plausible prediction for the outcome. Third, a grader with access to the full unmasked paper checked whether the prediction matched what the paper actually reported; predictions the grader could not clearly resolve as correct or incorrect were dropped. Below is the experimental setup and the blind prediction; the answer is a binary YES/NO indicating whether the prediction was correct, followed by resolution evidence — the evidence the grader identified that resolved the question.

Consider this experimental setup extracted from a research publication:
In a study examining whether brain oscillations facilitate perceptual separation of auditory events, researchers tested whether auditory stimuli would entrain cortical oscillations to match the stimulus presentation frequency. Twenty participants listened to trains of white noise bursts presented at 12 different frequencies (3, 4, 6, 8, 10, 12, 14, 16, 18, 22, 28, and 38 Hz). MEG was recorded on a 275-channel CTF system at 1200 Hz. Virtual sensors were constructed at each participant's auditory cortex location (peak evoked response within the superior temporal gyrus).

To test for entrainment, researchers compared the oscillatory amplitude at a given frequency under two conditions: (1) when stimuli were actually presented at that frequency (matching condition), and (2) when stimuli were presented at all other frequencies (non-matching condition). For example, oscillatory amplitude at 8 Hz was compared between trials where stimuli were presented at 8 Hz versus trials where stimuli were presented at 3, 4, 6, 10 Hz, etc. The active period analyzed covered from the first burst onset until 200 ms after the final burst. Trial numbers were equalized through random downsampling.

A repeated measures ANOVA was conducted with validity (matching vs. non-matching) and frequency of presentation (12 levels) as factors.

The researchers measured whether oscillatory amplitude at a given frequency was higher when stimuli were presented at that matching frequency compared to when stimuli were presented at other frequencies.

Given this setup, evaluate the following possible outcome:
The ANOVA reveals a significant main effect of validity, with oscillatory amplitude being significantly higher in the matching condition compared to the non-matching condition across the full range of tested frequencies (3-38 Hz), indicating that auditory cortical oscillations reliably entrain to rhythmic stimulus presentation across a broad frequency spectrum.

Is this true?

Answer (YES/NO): YES